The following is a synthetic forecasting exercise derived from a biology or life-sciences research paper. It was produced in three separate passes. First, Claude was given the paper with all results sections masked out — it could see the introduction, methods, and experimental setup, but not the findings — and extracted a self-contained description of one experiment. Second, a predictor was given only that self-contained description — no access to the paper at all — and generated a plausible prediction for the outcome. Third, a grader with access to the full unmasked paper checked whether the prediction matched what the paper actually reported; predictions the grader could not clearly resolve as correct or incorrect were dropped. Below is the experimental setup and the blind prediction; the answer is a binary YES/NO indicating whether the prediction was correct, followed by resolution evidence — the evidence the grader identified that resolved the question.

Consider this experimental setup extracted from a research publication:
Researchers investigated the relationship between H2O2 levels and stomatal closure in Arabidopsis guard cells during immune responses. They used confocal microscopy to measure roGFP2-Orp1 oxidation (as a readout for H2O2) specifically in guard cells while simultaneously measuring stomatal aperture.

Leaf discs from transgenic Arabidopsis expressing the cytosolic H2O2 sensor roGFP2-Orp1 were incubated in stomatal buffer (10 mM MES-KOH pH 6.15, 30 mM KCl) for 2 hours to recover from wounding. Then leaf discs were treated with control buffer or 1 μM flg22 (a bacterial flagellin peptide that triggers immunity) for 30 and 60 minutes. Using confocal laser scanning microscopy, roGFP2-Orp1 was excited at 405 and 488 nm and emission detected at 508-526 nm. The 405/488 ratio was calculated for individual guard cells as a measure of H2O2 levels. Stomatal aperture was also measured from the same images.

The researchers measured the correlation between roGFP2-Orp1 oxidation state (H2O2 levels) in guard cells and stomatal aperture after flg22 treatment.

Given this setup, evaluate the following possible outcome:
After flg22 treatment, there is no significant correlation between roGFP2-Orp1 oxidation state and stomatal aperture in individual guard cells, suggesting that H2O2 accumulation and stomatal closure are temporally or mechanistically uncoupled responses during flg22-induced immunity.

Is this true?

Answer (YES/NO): NO